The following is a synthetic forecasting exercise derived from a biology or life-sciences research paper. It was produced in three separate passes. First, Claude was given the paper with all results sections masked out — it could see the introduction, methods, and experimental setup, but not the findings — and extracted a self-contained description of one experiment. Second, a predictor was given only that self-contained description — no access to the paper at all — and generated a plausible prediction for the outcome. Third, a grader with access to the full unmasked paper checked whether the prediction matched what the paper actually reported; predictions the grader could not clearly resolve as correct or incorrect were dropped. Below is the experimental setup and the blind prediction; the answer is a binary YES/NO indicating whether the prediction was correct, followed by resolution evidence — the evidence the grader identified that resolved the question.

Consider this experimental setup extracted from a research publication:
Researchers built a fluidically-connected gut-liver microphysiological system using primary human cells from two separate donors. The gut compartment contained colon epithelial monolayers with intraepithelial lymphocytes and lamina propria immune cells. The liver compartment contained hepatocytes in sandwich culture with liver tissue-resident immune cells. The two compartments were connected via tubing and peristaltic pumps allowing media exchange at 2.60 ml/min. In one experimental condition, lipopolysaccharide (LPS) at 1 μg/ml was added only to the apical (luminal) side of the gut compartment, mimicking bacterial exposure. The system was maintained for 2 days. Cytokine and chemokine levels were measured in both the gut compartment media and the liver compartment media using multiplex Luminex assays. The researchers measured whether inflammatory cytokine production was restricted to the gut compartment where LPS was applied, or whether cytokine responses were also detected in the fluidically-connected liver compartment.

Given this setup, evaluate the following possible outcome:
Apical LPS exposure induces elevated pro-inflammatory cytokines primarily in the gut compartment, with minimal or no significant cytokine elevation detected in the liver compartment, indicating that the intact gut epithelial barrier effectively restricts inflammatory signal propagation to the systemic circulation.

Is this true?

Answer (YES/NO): NO